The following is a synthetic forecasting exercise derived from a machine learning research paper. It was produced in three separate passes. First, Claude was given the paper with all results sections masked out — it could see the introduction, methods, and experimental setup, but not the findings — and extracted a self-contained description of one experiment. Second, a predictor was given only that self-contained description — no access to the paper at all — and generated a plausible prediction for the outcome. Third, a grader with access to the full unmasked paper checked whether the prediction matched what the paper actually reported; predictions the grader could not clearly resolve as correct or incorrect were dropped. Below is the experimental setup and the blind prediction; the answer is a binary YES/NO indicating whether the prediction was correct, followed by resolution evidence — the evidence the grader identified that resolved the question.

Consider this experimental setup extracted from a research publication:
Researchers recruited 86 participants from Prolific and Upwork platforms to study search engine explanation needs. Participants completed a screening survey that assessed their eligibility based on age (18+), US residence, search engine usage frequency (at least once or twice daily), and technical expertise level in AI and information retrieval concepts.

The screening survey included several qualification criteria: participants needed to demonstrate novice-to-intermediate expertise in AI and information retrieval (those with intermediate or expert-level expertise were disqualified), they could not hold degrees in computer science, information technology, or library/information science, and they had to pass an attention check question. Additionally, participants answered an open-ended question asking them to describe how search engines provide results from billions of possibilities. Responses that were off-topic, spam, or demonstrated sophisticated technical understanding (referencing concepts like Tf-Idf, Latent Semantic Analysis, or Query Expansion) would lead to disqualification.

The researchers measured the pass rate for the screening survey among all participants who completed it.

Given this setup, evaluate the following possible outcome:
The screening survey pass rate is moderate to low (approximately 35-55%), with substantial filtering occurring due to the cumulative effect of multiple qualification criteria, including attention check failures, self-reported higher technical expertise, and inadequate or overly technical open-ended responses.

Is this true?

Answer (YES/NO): NO